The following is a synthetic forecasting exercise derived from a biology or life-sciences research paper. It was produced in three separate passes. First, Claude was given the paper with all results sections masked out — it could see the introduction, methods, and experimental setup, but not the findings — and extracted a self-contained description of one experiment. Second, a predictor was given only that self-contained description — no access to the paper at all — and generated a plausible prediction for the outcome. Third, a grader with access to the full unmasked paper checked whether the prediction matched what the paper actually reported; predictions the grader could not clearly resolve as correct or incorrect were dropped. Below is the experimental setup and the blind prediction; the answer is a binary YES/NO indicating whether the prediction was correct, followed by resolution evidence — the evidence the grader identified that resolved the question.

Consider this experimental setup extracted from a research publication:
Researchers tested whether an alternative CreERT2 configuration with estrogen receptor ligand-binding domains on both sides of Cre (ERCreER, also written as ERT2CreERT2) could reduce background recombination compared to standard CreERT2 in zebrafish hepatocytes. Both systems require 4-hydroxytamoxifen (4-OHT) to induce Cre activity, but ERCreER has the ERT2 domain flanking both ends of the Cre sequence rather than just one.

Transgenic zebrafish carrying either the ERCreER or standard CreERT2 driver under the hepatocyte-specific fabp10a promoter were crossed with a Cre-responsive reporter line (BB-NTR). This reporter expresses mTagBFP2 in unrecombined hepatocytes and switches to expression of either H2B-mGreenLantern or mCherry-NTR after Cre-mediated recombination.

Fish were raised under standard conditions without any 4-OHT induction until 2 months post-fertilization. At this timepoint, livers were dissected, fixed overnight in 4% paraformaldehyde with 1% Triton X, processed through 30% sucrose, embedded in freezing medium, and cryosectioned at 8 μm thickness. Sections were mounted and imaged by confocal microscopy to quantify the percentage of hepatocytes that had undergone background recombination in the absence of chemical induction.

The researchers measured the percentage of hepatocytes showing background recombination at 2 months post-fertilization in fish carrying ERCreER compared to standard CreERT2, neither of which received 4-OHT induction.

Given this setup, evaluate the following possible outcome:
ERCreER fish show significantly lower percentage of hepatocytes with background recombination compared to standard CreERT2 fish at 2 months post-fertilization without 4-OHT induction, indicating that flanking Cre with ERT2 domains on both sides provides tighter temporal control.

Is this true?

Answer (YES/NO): YES